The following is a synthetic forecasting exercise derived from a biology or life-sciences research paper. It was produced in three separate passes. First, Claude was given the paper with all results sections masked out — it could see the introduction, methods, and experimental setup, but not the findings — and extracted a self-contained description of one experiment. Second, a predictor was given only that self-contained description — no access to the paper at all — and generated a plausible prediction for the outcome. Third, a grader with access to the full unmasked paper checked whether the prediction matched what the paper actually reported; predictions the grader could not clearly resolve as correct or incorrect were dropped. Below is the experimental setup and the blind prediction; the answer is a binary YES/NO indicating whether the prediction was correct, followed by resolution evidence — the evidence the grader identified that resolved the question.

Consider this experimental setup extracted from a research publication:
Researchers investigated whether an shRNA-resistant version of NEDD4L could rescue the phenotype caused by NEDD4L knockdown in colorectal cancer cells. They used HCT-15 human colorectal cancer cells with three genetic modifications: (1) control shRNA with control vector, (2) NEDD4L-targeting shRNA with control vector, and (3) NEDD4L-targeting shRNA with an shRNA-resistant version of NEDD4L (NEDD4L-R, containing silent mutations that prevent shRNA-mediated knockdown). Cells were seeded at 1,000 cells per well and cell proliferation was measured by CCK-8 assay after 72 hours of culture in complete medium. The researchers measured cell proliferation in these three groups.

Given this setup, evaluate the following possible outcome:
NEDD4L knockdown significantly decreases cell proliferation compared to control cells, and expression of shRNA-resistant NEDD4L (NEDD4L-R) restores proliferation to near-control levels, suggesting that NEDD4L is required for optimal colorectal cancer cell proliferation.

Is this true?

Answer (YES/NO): NO